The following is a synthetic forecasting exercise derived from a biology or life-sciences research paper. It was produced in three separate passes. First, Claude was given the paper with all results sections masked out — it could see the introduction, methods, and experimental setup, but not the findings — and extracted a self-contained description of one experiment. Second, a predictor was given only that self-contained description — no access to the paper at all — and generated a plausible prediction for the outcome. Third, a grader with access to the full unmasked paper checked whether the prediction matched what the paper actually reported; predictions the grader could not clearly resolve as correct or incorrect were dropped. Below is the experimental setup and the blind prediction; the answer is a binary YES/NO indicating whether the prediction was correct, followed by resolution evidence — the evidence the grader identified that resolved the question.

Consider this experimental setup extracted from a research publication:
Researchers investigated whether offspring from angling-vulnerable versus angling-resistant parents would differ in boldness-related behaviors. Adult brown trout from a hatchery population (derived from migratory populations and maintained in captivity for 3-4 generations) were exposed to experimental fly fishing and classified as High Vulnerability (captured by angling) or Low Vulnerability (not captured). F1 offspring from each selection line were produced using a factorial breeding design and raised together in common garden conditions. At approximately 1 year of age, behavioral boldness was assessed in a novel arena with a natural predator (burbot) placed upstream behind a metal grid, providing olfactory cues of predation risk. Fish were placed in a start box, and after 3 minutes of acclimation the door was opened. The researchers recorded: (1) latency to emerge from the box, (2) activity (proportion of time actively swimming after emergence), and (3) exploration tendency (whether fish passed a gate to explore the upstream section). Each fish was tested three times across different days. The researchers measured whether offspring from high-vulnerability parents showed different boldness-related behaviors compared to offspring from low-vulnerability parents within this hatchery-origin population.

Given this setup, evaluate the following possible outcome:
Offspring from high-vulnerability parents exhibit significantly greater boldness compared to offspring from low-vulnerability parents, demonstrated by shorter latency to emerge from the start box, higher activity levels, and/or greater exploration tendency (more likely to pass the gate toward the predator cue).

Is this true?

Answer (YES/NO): NO